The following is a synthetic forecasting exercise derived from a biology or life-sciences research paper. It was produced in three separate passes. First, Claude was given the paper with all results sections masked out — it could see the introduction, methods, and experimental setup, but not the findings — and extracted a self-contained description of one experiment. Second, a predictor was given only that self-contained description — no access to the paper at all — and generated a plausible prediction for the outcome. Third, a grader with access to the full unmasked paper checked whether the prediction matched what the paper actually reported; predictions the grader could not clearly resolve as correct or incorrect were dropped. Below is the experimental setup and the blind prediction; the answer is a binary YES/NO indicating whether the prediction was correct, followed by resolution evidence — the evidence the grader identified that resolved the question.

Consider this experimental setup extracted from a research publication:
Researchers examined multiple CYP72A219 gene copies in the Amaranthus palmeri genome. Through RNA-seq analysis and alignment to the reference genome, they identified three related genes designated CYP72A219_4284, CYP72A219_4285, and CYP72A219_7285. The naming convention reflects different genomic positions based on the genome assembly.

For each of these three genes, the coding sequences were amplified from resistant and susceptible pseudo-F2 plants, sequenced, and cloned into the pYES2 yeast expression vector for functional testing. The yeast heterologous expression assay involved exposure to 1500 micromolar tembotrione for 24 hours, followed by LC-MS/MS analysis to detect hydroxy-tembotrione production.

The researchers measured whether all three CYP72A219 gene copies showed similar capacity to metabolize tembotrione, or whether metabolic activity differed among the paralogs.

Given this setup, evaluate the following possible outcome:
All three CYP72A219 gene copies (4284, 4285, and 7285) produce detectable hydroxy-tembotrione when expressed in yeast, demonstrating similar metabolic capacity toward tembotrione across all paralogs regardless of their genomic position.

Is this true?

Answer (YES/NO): NO